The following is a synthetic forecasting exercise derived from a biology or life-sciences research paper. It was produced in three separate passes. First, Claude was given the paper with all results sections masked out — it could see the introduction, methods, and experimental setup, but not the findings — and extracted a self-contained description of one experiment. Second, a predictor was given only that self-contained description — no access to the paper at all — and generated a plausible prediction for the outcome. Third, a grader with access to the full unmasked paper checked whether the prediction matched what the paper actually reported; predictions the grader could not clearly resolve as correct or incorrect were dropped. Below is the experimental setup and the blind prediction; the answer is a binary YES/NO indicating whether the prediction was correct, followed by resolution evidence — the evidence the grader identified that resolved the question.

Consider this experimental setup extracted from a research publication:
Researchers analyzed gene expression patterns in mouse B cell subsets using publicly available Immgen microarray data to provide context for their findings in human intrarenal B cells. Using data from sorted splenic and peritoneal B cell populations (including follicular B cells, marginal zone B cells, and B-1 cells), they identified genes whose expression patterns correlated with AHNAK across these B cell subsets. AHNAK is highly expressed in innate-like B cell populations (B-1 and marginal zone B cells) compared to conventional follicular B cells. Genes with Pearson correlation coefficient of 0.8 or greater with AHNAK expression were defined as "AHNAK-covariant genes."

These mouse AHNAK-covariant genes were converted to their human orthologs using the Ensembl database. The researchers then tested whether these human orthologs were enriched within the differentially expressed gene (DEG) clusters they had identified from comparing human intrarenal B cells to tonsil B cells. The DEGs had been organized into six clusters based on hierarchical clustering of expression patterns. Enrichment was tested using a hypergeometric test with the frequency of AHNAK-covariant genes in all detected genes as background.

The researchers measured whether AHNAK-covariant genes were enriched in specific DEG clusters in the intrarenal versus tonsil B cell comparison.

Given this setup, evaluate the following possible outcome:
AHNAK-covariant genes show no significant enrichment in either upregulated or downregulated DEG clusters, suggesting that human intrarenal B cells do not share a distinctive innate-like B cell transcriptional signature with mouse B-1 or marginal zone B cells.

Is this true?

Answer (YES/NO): NO